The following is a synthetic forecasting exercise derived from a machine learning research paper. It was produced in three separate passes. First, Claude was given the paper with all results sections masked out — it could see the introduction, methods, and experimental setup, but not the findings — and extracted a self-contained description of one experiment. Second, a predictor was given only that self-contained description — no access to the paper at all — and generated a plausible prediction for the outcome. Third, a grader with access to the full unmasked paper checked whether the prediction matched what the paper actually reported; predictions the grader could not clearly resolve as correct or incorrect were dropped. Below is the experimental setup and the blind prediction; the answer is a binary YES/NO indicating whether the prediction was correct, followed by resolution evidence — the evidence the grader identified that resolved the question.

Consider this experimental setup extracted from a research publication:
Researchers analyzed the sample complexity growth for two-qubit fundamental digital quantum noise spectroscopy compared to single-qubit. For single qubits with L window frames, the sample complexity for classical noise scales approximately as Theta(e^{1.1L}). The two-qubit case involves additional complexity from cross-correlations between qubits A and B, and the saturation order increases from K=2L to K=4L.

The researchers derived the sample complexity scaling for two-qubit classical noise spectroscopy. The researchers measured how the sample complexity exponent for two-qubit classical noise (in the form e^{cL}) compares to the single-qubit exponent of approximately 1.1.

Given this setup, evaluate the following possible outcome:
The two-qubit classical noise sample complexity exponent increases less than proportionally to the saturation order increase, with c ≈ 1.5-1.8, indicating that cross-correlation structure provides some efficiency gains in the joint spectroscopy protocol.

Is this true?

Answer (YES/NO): NO